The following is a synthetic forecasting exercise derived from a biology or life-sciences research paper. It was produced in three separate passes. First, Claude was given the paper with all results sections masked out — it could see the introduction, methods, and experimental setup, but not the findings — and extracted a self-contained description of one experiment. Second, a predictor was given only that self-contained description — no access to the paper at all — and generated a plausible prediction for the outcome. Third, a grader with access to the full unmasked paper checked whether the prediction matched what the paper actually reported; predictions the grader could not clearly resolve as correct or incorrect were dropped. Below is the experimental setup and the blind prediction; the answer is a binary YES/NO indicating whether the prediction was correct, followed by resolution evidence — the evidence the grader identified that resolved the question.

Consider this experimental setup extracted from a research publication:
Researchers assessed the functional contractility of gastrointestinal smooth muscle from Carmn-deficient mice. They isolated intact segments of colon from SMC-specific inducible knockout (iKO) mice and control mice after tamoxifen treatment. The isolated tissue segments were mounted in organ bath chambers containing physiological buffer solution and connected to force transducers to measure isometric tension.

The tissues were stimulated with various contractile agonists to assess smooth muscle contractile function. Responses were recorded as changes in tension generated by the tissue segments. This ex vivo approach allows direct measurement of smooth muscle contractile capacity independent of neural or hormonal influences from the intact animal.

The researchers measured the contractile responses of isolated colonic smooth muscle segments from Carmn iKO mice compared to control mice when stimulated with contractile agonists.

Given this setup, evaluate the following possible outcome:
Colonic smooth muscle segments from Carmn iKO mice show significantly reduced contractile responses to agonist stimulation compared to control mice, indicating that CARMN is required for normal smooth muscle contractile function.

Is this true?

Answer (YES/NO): YES